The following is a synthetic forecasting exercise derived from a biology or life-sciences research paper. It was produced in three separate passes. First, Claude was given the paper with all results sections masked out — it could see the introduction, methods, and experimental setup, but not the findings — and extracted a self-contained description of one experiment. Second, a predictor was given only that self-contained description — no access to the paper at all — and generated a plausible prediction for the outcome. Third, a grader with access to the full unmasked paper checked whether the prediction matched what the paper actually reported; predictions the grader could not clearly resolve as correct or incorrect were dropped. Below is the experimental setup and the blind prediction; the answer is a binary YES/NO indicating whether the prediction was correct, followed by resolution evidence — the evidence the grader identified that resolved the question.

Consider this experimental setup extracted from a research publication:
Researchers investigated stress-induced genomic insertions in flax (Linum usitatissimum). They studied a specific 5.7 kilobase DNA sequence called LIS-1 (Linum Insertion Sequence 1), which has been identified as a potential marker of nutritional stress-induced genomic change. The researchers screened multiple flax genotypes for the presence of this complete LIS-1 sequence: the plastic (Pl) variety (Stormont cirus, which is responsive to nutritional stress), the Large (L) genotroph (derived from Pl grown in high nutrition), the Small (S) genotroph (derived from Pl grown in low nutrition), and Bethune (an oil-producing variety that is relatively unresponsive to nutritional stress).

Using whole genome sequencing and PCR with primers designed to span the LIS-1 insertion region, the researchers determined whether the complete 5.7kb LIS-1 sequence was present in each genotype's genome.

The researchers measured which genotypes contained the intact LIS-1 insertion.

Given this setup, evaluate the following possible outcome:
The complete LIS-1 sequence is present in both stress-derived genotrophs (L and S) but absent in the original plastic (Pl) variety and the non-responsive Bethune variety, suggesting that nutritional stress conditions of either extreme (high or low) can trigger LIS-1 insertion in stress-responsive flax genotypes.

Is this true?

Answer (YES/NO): NO